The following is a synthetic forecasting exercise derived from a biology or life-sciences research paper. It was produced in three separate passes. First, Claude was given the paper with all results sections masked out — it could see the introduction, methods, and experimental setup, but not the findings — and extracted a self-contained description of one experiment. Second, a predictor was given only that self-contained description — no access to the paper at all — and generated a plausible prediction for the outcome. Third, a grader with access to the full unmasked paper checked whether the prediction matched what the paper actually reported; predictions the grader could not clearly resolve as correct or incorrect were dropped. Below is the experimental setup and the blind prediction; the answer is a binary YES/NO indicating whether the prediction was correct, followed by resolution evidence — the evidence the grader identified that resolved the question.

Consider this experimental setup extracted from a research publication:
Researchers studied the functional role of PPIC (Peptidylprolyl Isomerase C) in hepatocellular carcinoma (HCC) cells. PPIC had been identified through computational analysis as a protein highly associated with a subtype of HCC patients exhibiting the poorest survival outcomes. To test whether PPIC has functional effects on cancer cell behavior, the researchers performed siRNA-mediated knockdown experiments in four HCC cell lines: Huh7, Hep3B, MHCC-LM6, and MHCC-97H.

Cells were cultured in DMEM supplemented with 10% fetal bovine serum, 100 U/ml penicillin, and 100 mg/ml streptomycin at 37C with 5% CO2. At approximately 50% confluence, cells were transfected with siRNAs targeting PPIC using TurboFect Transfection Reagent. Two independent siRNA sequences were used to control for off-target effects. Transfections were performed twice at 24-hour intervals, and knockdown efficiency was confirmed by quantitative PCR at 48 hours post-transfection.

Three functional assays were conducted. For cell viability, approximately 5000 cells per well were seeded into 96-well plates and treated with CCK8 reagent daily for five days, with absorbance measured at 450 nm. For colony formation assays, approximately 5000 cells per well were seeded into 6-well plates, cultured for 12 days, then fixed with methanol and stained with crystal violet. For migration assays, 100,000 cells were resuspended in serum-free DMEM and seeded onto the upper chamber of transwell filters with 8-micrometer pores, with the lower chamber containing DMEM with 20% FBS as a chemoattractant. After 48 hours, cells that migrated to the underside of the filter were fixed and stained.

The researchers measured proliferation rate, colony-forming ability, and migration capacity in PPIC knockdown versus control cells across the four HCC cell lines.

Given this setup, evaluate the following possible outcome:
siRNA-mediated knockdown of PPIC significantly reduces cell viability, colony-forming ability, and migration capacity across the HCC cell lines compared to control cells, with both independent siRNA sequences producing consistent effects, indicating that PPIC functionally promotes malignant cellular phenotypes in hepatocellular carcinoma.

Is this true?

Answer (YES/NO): YES